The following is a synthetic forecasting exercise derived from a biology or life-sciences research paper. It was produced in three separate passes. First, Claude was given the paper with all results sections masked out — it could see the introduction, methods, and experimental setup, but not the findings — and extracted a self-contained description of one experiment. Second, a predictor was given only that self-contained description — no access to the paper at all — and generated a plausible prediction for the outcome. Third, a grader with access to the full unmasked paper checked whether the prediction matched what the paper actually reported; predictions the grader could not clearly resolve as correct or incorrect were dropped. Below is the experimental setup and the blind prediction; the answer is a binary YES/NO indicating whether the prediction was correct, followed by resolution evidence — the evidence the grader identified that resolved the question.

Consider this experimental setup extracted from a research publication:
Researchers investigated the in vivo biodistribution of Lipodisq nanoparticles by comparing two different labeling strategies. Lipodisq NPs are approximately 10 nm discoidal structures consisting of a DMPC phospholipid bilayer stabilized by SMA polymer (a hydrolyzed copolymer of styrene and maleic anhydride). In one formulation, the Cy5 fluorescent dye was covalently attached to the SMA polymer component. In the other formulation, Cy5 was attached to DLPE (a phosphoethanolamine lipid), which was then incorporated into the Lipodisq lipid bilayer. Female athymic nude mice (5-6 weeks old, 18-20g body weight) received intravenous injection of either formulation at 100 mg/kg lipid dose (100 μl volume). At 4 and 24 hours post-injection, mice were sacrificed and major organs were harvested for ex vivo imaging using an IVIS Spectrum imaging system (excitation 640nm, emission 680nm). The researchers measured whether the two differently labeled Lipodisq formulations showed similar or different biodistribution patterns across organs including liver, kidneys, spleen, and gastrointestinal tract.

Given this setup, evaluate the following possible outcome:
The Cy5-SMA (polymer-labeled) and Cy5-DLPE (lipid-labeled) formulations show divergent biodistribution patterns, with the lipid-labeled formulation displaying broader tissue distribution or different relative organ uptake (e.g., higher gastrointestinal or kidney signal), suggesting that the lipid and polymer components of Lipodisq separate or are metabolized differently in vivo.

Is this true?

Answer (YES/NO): YES